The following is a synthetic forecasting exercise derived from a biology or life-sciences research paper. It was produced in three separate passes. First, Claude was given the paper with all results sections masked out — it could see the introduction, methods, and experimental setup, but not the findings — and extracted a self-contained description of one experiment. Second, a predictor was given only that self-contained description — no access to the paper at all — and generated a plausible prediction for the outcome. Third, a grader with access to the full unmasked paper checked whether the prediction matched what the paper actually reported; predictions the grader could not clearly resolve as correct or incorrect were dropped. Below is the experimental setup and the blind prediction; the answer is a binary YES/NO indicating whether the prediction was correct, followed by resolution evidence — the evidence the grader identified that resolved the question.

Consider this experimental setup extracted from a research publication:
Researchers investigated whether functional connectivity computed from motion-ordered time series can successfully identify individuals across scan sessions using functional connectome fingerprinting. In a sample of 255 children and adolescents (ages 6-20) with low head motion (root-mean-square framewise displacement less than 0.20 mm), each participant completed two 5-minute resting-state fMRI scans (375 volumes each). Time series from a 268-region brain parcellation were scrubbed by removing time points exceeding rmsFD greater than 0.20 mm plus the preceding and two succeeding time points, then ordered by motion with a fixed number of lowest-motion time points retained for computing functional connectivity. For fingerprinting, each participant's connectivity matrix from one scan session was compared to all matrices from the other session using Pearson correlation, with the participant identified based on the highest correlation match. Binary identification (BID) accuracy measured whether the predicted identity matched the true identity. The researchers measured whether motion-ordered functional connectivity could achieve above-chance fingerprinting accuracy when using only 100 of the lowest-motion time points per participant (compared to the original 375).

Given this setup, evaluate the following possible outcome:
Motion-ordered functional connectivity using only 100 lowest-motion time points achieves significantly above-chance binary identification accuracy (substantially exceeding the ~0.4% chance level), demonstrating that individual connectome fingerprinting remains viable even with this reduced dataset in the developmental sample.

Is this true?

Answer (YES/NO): YES